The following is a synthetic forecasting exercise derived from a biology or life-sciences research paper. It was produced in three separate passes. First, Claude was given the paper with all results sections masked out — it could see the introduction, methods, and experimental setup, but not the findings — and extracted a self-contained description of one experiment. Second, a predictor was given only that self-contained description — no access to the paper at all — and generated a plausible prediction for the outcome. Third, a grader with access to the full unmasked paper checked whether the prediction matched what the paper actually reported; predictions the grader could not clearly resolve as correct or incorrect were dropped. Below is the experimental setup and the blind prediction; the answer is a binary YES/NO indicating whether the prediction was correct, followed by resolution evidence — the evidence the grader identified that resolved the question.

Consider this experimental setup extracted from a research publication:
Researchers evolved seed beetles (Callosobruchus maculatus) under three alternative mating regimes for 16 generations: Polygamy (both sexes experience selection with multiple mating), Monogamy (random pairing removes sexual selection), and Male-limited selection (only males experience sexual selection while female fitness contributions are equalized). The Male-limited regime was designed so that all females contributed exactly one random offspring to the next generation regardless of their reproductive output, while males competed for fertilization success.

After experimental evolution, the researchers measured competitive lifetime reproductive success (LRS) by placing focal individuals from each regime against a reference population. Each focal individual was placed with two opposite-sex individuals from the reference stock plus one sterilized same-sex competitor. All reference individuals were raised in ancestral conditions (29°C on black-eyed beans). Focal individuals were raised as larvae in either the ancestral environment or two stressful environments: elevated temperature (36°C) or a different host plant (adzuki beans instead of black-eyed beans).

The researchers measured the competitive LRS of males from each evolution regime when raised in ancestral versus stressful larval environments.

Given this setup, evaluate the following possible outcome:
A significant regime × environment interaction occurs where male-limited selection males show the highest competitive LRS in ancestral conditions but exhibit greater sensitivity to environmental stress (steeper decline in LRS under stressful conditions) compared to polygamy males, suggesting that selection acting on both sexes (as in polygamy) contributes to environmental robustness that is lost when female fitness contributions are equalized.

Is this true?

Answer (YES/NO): NO